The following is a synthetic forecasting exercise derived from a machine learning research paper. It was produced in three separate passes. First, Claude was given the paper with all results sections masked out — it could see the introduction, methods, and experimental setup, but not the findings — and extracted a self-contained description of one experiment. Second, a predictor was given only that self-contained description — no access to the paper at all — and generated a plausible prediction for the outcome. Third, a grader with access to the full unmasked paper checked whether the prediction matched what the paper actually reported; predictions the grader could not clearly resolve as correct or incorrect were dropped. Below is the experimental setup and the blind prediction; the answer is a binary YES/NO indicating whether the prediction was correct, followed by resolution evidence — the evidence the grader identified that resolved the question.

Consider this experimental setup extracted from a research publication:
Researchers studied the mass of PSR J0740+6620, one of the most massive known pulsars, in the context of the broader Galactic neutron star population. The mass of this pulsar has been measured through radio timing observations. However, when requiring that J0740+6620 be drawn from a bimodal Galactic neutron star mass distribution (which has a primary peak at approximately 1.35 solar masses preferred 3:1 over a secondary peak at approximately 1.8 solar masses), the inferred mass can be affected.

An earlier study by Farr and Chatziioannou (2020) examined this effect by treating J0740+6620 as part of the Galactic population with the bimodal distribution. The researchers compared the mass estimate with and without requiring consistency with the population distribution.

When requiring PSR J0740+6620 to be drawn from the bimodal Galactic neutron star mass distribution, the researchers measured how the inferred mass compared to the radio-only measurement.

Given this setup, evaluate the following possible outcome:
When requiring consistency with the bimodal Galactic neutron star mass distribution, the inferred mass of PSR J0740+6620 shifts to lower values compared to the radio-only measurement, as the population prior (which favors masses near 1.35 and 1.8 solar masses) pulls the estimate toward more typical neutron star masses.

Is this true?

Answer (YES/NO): YES